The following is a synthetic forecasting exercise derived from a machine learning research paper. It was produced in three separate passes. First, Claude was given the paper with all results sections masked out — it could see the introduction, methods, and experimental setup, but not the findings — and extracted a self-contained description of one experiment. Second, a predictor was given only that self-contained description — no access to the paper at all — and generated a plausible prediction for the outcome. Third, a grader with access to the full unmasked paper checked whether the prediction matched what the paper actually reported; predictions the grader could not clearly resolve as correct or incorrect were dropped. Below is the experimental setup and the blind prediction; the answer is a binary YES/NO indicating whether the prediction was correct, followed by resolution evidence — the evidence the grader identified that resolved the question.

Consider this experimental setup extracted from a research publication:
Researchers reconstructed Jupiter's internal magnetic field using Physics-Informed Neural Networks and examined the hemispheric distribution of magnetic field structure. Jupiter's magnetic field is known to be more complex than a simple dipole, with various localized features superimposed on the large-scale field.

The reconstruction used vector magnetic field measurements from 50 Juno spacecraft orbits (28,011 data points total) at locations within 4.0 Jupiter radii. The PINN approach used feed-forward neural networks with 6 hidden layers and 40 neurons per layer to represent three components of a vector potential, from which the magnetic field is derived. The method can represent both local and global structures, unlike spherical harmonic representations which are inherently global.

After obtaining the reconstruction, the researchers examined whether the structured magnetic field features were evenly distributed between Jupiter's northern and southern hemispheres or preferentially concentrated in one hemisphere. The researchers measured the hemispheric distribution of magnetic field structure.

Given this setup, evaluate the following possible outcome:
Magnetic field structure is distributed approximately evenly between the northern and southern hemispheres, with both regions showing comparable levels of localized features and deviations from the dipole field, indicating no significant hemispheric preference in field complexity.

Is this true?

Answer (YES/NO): NO